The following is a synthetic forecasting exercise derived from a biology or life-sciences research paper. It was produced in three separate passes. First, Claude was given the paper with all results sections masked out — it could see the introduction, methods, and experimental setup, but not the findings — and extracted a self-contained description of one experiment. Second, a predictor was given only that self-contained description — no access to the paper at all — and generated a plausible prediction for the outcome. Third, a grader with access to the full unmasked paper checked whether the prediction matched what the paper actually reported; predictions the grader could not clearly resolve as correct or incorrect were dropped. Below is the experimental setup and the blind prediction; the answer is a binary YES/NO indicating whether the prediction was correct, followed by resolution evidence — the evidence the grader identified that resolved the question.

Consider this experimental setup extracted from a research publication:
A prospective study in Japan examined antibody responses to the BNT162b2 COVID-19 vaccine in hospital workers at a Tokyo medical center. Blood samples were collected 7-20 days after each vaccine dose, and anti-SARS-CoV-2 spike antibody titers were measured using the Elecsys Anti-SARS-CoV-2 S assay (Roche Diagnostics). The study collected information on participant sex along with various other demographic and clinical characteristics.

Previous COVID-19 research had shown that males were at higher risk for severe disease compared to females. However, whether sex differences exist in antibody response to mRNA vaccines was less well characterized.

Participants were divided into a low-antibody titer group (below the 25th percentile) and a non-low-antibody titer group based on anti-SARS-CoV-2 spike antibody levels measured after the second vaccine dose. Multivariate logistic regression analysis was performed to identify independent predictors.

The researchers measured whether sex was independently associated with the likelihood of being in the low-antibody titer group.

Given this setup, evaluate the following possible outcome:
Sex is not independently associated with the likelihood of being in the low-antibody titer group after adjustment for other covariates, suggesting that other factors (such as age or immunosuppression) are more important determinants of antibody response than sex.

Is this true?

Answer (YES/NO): YES